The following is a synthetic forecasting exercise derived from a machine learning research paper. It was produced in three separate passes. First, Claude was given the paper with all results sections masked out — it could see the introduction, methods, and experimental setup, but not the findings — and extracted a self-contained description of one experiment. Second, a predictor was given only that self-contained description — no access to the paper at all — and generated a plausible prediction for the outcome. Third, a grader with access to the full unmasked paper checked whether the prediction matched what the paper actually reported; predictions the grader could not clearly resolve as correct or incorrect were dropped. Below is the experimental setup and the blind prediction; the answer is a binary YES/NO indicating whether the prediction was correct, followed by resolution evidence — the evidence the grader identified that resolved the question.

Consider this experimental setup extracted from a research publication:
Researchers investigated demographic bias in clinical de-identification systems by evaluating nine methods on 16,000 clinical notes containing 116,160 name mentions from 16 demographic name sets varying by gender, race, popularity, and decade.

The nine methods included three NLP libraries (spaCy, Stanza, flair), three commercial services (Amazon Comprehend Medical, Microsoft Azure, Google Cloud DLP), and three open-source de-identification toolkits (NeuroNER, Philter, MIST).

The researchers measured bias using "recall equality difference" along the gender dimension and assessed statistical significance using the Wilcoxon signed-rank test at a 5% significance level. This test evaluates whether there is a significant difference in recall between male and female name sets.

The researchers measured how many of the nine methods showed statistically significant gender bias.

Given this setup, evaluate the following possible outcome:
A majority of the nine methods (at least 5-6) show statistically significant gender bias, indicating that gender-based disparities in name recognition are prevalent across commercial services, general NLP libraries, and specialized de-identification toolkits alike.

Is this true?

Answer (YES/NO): YES